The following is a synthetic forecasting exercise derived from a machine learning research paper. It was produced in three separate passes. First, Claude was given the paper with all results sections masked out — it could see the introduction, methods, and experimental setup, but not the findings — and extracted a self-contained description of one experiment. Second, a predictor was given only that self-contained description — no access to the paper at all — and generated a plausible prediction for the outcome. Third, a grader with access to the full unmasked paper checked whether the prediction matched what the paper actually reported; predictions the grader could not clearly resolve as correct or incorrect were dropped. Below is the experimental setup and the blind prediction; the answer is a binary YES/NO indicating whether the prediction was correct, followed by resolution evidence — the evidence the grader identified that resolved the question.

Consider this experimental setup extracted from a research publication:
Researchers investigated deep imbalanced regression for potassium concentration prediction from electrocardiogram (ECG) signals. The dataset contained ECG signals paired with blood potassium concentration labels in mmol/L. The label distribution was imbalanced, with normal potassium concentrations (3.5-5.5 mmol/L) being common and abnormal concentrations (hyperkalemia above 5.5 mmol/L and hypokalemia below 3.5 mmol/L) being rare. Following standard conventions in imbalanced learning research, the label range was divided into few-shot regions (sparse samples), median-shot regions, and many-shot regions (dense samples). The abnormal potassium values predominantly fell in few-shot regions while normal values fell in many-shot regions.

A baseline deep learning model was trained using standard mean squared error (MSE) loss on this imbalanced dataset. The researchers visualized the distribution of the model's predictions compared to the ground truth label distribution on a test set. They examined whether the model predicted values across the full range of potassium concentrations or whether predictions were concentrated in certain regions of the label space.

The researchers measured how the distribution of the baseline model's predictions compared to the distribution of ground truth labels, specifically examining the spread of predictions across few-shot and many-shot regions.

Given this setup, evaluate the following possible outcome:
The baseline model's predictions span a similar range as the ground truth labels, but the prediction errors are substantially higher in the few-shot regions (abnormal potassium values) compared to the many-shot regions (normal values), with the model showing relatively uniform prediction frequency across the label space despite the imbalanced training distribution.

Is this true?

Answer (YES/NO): NO